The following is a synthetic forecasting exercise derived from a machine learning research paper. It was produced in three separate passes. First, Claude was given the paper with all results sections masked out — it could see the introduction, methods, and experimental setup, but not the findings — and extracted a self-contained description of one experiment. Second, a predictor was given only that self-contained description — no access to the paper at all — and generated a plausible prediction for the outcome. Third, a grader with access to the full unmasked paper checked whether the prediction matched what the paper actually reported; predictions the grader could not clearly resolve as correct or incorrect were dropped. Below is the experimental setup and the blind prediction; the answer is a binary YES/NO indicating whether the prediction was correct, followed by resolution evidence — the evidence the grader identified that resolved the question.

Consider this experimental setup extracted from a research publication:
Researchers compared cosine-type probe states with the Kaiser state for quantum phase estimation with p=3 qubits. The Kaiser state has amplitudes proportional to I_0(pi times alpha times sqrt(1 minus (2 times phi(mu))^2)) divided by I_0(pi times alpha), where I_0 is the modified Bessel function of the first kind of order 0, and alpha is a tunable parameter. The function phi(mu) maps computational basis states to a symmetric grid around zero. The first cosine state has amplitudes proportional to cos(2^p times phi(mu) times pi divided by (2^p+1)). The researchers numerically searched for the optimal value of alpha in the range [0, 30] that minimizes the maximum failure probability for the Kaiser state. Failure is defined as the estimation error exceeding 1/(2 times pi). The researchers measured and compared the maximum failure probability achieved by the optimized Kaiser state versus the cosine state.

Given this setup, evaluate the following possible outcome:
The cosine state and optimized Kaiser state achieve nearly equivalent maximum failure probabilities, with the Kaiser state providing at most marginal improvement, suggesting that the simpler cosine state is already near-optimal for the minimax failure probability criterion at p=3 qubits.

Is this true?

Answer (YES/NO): NO